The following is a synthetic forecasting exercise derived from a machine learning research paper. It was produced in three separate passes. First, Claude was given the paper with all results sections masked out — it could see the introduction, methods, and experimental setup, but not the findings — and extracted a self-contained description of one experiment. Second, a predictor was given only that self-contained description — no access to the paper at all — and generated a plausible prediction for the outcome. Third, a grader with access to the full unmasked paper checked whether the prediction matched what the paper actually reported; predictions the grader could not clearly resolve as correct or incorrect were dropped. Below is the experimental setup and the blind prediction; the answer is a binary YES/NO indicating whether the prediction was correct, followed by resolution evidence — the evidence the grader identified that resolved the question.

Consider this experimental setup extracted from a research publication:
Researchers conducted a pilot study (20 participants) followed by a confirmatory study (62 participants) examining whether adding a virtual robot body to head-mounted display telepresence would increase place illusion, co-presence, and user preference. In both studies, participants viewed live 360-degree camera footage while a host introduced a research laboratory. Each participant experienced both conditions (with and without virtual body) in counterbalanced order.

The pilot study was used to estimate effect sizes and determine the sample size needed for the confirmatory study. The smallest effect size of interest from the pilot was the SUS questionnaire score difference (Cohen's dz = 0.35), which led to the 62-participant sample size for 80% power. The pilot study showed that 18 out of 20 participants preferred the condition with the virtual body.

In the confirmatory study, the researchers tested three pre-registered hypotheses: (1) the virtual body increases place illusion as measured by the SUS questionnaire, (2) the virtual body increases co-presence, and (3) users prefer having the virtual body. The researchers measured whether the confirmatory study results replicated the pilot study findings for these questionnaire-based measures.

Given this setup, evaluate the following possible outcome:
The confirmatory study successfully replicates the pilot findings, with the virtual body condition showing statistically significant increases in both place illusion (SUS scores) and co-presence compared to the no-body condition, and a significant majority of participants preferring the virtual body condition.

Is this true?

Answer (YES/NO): NO